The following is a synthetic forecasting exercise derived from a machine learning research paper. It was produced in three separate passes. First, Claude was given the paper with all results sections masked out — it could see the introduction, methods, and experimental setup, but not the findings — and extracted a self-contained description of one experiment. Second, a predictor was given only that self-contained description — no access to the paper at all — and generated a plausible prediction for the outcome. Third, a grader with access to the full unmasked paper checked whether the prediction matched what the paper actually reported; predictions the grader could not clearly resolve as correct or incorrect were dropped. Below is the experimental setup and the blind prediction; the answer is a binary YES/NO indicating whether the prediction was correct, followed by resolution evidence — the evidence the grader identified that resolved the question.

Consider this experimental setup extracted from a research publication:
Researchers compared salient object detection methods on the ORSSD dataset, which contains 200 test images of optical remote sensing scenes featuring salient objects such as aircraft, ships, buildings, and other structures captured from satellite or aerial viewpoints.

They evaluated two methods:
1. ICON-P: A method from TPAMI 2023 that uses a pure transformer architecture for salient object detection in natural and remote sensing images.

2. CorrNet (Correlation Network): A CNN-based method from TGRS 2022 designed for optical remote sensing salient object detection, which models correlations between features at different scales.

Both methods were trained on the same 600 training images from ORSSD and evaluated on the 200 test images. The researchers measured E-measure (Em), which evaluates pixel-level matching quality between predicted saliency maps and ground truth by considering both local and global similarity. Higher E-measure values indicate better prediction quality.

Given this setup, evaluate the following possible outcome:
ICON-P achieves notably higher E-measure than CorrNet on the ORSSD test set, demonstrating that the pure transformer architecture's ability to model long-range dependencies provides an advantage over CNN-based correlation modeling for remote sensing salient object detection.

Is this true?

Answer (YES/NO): NO